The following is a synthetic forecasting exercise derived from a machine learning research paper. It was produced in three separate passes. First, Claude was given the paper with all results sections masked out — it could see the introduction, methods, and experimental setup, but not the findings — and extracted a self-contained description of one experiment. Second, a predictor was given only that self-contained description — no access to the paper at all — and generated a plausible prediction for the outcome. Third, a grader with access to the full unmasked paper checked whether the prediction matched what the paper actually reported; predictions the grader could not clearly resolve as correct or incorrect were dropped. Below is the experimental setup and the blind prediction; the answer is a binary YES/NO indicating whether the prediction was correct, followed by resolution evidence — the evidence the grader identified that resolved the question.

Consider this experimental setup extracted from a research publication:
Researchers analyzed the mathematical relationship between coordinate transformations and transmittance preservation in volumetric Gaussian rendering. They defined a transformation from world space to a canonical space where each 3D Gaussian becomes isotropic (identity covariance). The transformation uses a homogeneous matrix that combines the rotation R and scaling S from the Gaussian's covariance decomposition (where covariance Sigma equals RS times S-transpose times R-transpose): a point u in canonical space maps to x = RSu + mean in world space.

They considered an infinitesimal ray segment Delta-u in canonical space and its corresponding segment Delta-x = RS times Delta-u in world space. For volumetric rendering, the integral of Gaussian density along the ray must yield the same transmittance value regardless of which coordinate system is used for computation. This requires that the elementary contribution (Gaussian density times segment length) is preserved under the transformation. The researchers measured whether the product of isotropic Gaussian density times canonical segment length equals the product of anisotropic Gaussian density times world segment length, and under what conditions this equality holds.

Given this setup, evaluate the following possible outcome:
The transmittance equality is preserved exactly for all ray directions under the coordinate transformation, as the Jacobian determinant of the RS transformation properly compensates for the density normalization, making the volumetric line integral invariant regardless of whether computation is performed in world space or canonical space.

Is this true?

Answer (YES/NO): YES